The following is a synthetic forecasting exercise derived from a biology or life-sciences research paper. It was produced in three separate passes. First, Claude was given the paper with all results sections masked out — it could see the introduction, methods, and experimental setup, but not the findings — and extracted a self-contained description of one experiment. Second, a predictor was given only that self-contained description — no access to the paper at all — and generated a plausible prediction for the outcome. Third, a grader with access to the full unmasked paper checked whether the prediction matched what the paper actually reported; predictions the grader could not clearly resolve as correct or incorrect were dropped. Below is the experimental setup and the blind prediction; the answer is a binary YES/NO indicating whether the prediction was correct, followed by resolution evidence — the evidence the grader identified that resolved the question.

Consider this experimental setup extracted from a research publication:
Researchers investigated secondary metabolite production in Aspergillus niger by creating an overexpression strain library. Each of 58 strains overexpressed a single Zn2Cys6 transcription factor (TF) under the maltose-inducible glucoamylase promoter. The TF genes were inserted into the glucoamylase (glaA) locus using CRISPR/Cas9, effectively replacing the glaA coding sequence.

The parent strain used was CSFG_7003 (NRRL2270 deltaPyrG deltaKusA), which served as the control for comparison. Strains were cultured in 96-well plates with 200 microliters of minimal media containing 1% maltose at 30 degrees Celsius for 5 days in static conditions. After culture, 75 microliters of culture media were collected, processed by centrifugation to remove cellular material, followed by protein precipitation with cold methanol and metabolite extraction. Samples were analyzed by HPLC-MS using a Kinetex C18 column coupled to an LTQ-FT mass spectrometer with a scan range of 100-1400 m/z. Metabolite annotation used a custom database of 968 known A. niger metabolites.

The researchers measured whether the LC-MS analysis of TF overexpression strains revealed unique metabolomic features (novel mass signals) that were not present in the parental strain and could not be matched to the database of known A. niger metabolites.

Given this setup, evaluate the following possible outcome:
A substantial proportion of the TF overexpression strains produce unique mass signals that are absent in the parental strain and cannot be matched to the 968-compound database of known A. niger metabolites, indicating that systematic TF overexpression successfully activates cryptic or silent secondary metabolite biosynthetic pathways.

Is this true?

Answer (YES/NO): YES